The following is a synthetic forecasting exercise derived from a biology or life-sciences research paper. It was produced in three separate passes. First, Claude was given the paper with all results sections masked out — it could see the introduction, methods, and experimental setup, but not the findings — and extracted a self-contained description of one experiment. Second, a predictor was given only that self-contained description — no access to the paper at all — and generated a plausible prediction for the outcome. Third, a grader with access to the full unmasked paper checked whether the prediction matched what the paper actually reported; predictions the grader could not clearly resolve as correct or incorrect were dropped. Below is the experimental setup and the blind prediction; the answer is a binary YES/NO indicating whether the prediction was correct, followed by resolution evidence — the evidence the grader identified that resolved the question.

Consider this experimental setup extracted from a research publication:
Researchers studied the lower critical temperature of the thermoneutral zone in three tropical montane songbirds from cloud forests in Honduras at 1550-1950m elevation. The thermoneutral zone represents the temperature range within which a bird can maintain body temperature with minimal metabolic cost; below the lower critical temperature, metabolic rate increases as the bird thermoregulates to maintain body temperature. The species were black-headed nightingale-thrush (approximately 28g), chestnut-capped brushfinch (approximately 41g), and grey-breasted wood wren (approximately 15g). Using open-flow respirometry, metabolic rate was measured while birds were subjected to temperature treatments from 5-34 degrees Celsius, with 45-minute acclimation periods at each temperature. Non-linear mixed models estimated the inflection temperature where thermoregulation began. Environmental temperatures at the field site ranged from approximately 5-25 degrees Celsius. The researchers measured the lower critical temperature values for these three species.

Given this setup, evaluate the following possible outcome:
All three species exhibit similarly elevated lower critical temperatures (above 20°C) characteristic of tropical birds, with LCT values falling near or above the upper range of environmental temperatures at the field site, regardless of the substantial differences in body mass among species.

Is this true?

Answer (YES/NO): NO